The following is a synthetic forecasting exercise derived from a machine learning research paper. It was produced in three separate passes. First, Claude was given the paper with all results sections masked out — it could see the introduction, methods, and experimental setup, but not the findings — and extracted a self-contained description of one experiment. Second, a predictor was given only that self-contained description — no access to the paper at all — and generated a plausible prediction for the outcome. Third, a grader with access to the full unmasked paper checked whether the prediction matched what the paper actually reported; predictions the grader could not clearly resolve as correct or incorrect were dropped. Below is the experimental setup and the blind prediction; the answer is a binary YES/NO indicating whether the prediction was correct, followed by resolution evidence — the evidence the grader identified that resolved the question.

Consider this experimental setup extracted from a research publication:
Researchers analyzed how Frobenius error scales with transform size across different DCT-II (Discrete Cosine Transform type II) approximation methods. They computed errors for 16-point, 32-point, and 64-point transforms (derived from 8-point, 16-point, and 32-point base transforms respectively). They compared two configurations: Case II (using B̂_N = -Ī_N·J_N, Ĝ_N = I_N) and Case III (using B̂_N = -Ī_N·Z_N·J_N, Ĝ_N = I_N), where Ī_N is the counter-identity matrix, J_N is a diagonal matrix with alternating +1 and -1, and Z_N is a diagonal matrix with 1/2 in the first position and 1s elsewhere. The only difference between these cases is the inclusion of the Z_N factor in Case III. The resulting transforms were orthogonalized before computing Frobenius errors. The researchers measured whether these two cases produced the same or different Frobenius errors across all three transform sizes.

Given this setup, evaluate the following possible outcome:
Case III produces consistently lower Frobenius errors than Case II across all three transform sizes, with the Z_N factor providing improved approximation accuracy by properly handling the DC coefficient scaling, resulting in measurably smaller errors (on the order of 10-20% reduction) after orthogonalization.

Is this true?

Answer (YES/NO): NO